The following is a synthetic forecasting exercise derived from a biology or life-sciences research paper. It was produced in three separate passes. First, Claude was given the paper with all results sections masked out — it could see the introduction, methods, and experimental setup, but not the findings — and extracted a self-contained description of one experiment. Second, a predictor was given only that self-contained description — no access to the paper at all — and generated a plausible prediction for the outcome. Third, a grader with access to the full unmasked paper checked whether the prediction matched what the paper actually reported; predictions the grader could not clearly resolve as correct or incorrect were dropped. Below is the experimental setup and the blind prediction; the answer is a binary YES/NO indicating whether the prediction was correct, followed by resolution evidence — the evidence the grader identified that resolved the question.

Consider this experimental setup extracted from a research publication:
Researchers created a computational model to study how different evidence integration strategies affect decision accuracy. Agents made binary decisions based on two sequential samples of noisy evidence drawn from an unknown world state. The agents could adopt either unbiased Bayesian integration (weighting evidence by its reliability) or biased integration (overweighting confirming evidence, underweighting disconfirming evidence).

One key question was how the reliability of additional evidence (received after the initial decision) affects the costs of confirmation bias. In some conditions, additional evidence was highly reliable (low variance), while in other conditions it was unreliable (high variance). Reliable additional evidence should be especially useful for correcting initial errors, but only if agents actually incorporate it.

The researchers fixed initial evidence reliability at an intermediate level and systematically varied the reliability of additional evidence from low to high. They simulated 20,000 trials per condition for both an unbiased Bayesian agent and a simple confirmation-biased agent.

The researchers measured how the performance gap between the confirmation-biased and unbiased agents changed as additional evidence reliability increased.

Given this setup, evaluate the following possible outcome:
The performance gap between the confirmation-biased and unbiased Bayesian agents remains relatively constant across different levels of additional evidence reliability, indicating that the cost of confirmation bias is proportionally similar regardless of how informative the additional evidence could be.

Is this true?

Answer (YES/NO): NO